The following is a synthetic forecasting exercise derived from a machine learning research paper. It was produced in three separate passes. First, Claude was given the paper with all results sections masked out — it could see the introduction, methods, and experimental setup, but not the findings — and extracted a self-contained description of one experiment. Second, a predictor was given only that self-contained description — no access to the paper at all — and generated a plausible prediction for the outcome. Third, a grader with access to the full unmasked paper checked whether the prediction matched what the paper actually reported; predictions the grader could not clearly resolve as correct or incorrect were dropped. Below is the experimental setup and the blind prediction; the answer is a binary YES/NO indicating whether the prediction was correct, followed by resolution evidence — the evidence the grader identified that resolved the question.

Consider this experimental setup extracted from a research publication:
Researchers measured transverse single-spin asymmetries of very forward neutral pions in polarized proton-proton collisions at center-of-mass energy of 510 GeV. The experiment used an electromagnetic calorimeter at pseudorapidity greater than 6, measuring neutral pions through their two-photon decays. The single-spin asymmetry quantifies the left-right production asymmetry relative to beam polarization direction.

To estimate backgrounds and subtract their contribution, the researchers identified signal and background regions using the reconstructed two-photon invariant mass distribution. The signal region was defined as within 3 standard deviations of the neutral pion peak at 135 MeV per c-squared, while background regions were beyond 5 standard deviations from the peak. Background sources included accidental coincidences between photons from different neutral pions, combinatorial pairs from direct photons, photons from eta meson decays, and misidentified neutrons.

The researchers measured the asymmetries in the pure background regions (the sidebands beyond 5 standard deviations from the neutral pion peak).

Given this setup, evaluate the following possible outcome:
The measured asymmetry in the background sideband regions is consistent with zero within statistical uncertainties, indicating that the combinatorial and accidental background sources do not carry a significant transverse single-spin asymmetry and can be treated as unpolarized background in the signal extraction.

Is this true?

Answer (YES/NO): YES